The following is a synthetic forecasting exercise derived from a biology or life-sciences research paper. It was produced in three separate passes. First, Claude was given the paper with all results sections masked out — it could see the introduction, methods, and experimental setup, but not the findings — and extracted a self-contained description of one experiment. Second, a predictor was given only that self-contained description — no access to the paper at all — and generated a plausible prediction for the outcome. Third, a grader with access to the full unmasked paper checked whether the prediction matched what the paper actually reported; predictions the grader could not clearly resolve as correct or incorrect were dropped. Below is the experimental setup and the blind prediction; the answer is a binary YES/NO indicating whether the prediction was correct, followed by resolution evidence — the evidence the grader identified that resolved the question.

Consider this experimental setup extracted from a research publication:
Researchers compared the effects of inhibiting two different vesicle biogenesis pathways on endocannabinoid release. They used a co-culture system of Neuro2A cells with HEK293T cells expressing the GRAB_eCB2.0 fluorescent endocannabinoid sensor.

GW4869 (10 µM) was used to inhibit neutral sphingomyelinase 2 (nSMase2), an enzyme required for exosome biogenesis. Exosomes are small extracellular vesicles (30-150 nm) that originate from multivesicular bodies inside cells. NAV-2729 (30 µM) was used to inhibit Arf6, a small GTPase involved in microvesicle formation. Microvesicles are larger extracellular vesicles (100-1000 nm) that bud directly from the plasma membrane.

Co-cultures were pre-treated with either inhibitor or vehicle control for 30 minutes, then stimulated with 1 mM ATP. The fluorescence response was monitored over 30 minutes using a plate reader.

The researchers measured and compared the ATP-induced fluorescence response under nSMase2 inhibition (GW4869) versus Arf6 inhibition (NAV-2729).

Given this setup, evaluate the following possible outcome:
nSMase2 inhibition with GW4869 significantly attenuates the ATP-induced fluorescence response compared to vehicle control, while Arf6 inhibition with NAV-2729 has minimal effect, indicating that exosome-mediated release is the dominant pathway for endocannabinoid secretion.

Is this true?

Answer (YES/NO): NO